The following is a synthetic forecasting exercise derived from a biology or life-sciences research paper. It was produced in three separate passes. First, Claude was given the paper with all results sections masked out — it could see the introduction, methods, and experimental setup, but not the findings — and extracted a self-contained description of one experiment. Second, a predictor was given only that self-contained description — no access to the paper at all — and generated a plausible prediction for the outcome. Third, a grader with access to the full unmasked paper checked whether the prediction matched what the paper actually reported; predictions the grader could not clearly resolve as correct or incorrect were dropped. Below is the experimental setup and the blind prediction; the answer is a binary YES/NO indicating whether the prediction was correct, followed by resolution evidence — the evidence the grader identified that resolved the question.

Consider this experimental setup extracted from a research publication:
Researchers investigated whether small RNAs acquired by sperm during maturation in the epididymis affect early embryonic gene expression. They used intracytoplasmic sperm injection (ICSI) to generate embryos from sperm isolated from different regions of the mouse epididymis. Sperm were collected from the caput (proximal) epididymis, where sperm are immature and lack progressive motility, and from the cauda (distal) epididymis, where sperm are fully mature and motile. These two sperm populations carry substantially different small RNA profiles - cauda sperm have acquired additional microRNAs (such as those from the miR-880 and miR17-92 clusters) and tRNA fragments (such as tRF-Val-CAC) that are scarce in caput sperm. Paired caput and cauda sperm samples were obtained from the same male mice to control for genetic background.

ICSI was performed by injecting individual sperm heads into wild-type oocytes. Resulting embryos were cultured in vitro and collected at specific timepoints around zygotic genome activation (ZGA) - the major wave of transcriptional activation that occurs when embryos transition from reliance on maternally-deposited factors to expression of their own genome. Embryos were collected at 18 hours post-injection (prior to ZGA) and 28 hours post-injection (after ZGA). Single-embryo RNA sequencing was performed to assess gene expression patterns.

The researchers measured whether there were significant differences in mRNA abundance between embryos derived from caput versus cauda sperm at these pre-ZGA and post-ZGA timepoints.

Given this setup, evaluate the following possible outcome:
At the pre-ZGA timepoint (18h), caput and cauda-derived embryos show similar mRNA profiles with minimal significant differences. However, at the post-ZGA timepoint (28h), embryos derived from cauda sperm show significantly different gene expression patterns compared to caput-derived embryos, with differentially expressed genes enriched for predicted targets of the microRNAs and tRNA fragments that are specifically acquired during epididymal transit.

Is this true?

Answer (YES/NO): NO